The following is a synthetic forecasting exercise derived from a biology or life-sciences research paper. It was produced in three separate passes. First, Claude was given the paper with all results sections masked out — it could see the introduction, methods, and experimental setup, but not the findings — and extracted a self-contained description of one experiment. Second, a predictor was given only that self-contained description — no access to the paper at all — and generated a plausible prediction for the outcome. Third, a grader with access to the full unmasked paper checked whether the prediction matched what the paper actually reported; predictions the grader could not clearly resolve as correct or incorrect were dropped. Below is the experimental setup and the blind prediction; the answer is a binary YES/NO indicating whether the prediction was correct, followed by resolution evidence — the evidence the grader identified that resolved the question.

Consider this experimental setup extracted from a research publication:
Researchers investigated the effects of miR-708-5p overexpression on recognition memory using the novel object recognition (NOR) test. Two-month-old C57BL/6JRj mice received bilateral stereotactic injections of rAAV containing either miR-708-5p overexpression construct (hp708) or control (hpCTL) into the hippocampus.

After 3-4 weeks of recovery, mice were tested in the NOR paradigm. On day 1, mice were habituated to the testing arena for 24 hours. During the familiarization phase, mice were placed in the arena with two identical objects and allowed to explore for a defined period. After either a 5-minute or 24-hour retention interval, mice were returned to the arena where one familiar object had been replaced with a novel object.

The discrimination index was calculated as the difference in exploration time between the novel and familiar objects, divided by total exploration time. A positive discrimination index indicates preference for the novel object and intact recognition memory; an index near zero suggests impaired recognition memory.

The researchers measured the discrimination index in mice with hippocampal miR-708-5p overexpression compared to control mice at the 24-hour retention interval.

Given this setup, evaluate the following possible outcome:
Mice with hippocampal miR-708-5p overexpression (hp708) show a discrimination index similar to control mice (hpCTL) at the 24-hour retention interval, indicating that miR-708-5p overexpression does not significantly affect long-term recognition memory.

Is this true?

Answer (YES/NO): NO